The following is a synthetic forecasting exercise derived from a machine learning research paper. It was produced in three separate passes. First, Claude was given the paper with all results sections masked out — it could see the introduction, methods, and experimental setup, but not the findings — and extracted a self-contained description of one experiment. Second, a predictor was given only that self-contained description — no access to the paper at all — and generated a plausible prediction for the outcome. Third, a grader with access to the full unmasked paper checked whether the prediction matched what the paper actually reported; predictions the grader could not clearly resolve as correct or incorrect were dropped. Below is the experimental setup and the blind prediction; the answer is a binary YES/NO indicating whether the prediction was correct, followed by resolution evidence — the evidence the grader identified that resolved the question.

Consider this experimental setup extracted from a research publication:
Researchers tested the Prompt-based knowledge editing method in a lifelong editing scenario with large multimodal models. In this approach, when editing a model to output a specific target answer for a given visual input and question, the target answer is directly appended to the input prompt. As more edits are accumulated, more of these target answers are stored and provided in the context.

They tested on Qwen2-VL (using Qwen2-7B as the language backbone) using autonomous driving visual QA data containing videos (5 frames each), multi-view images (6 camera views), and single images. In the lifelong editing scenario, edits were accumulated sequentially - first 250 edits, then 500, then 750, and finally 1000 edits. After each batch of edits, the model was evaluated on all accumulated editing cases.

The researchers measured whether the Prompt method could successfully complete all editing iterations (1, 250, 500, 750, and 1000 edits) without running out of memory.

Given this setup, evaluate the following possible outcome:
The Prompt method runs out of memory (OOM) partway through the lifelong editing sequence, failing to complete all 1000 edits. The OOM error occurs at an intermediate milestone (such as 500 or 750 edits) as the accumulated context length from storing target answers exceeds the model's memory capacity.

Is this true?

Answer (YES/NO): YES